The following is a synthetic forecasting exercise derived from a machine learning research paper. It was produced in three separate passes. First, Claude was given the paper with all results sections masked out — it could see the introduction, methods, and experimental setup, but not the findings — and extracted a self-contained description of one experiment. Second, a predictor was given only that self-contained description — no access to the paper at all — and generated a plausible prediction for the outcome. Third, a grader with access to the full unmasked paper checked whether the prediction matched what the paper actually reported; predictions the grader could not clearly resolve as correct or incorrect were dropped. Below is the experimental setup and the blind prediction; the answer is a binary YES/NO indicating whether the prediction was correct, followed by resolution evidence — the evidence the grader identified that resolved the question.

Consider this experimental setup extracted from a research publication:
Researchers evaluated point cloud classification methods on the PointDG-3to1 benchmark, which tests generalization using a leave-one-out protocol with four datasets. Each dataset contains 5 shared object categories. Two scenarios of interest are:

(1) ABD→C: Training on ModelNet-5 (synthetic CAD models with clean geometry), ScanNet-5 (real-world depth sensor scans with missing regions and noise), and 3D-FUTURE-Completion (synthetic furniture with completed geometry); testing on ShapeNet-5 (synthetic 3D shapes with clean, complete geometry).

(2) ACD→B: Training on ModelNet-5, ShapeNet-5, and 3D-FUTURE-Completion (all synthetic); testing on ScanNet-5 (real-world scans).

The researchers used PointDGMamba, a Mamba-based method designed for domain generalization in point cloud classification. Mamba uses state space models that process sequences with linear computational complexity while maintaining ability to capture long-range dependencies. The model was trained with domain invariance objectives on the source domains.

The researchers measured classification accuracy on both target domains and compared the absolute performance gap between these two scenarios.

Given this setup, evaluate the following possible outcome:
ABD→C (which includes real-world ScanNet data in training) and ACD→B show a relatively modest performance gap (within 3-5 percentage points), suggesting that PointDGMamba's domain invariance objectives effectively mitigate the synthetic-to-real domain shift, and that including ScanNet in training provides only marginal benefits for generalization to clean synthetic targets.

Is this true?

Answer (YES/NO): NO